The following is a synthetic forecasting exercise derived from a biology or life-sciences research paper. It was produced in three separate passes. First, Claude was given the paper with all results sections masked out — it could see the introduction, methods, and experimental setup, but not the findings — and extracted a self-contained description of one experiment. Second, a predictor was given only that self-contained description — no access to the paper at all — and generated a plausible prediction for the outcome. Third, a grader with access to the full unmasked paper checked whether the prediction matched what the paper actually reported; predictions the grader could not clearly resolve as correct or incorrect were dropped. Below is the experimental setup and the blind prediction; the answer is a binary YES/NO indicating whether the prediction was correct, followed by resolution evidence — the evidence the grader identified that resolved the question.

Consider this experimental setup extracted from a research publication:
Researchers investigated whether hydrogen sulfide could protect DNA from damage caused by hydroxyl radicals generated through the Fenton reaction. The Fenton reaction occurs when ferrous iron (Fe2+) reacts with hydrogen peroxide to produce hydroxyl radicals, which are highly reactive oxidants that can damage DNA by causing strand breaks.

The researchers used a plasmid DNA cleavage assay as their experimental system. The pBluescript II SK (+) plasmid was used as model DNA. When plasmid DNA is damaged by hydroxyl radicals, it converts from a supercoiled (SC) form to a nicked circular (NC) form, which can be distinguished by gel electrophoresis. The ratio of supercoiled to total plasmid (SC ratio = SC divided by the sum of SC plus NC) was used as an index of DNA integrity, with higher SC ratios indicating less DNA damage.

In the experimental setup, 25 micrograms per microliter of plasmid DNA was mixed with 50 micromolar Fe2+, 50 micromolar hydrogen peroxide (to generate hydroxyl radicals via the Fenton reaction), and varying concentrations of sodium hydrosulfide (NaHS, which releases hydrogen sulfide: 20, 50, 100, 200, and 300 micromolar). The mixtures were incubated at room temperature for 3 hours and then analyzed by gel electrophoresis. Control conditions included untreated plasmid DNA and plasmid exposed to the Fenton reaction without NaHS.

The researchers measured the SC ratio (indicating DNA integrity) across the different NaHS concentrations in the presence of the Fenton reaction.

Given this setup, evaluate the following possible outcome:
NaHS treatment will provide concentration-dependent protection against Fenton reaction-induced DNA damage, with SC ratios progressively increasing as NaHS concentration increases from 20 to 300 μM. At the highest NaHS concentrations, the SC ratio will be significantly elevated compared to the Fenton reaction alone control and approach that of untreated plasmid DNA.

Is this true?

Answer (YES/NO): NO